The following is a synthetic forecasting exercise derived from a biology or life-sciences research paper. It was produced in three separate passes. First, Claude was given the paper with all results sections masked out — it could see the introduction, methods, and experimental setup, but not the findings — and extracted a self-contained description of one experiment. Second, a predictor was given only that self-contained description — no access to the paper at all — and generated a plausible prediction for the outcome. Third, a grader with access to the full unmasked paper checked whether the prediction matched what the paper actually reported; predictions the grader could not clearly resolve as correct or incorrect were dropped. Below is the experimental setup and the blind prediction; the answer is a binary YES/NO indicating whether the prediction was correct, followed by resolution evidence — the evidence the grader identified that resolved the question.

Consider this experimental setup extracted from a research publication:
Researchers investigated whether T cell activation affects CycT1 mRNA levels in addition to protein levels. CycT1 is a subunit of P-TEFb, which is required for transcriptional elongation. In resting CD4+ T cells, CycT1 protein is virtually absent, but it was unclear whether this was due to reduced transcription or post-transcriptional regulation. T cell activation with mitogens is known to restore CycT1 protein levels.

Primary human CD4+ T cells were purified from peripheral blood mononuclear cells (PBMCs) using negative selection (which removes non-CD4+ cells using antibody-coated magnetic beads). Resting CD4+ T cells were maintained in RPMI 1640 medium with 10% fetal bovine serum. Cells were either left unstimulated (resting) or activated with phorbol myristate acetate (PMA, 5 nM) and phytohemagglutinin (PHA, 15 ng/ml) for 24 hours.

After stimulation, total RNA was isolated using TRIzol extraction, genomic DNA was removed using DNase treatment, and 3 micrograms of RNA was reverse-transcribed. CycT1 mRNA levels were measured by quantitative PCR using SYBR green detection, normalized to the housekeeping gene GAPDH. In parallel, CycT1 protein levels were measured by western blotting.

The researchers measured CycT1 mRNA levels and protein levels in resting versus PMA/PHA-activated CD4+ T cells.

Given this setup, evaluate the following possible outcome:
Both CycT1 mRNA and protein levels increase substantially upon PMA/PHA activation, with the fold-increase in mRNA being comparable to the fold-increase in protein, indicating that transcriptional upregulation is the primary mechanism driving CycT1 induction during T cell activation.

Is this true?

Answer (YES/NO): NO